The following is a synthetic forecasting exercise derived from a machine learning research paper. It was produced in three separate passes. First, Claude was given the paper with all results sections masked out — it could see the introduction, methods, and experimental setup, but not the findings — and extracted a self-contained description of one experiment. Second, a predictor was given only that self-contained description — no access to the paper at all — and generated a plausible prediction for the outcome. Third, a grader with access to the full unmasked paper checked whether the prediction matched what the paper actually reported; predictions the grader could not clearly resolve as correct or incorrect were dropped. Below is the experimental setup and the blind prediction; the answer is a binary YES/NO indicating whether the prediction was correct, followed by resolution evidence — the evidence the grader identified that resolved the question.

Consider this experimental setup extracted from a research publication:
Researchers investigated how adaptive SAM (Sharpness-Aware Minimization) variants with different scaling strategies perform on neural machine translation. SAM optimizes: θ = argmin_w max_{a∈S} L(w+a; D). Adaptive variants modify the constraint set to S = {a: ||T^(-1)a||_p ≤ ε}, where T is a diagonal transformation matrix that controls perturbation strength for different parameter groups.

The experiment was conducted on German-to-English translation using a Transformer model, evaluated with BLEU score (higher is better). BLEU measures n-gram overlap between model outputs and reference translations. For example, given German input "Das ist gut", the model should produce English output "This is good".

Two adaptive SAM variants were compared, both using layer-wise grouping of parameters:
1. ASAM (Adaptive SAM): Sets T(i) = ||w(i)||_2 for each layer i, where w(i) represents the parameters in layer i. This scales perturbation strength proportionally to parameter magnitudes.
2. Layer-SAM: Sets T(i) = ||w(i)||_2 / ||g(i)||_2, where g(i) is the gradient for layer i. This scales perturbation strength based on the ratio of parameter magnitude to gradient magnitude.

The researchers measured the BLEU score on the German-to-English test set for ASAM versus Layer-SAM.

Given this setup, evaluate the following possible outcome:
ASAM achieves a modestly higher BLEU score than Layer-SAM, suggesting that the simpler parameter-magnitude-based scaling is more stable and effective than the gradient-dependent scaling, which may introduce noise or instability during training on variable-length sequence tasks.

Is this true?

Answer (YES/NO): NO